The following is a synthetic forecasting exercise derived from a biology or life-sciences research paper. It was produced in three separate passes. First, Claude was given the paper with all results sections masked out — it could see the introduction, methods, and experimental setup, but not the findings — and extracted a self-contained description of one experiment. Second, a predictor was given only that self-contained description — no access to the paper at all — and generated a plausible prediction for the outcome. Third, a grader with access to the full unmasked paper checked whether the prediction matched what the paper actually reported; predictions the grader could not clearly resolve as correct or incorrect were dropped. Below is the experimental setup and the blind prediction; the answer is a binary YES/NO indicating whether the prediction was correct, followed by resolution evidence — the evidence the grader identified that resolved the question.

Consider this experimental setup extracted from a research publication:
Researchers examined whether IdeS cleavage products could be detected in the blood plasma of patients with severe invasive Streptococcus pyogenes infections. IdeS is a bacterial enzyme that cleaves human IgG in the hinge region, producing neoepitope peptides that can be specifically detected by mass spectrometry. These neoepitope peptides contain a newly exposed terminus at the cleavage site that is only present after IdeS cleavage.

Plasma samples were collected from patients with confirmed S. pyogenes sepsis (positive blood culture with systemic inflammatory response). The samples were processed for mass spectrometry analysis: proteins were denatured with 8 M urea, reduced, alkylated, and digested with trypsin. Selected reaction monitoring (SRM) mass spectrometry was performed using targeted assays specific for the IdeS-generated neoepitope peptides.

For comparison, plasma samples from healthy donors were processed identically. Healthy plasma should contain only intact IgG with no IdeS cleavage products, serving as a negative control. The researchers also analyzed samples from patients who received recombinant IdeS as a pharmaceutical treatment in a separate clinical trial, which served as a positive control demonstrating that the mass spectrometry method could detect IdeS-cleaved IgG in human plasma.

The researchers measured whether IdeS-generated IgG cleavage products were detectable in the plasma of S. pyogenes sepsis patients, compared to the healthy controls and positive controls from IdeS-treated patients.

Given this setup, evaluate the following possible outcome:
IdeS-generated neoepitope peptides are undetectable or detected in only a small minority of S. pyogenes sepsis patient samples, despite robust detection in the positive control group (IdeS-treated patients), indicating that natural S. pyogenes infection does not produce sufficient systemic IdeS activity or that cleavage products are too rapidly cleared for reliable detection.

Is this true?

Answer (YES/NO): NO